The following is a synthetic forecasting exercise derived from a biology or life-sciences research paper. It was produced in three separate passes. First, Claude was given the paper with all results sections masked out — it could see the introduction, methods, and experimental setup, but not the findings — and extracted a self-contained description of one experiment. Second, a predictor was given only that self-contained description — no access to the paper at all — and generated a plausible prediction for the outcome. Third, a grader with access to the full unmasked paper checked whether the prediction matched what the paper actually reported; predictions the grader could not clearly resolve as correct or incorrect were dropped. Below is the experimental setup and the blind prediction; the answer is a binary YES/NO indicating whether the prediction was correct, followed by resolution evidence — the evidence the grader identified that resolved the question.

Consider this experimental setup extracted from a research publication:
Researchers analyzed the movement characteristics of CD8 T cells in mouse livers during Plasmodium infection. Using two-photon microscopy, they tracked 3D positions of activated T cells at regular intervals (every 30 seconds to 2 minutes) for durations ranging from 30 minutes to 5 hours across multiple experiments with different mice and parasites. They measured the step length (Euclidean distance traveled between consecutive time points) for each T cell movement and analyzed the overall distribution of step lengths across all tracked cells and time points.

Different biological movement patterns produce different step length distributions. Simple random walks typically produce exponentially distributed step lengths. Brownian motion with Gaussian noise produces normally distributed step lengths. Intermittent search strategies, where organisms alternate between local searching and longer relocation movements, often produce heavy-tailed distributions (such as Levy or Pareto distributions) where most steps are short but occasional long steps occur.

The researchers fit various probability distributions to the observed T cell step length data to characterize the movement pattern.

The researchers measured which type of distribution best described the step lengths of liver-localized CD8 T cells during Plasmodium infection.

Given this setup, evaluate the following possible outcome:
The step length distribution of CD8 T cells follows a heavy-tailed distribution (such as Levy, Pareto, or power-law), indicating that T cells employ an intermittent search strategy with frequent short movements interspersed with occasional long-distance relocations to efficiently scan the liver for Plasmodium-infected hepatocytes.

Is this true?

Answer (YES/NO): YES